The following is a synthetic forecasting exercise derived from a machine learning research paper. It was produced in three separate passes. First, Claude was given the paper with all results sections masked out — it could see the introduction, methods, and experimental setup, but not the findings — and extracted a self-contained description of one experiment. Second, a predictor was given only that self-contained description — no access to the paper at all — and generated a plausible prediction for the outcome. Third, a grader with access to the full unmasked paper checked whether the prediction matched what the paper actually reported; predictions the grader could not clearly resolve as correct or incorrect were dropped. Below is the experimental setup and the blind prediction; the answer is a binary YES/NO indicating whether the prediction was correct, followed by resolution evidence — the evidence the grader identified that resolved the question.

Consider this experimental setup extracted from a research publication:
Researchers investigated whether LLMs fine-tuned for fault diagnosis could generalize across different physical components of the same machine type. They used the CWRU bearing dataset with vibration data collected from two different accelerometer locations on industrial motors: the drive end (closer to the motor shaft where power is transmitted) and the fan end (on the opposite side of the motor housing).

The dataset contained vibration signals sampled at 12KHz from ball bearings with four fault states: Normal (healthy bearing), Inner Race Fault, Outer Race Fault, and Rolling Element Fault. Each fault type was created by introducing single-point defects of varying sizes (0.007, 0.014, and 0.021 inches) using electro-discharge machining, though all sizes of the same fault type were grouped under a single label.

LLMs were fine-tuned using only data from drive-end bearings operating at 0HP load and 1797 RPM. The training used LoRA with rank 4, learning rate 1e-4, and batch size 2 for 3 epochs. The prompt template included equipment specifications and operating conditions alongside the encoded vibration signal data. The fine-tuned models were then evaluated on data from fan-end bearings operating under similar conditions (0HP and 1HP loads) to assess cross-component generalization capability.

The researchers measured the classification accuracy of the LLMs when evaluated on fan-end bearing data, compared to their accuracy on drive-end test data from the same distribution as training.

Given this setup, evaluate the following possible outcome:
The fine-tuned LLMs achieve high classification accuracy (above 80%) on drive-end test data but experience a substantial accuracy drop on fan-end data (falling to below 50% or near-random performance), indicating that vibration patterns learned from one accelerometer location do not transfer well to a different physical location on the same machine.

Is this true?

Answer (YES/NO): YES